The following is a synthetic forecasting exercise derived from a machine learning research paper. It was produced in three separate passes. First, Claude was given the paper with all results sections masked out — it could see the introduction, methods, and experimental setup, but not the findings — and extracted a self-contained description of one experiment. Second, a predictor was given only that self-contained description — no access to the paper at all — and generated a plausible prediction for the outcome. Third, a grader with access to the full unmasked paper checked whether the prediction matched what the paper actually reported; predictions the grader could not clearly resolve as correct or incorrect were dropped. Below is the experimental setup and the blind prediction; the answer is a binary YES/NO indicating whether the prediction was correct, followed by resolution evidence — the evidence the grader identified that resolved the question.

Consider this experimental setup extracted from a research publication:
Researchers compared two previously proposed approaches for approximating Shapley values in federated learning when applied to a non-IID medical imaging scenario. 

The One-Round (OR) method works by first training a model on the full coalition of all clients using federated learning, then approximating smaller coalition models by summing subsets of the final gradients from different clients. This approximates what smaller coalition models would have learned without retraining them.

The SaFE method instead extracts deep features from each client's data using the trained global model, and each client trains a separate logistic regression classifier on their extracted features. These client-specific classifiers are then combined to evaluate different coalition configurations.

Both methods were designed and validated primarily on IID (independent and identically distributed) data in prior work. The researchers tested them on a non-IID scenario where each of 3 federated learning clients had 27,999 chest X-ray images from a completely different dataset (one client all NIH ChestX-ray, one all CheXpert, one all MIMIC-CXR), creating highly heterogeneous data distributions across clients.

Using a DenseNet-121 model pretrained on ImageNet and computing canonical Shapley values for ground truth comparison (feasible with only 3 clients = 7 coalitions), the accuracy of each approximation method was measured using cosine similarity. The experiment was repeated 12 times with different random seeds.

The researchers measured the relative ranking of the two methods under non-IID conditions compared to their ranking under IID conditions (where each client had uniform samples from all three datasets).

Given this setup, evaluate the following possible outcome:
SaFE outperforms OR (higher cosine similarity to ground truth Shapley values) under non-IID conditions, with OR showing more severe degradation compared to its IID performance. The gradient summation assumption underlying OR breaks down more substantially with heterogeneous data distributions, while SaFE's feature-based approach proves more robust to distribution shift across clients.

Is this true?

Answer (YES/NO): YES